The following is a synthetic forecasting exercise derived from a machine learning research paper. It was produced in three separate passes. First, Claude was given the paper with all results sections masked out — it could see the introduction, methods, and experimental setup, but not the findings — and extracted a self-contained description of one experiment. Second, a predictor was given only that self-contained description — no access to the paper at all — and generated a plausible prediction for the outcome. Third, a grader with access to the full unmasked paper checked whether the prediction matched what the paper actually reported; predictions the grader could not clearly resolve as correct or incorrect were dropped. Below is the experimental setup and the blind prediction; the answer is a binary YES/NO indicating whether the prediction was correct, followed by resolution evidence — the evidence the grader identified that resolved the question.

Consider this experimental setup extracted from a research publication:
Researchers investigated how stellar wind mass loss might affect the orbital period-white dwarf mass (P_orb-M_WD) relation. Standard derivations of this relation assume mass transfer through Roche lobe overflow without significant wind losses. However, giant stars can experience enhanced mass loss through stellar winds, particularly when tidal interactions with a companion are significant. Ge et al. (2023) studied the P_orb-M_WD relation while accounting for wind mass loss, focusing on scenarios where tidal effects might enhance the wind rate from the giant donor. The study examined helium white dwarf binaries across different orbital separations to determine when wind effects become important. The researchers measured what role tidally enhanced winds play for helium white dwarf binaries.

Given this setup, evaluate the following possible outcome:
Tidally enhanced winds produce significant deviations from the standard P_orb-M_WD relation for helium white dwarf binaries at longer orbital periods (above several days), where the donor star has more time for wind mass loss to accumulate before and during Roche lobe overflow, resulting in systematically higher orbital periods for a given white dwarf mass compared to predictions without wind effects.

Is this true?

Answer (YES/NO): NO